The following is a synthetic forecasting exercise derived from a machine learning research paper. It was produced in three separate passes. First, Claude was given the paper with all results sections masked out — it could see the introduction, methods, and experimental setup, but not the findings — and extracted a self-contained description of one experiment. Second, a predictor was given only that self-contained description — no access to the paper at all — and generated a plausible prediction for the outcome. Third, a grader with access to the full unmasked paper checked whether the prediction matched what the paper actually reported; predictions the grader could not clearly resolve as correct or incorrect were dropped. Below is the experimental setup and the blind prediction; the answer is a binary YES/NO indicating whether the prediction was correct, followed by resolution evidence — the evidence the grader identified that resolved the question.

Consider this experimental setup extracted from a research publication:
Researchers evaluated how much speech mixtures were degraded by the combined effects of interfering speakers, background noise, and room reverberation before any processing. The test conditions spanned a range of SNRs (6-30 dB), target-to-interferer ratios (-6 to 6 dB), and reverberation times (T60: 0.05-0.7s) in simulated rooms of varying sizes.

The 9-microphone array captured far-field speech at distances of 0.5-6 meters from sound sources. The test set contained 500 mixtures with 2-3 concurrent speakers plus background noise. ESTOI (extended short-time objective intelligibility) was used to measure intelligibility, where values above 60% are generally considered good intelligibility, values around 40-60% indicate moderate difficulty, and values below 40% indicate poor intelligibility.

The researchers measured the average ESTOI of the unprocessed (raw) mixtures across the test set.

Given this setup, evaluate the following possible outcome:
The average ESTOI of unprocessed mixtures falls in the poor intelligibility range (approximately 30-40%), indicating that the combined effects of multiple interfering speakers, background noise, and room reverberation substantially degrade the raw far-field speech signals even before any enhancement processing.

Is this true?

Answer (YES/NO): NO